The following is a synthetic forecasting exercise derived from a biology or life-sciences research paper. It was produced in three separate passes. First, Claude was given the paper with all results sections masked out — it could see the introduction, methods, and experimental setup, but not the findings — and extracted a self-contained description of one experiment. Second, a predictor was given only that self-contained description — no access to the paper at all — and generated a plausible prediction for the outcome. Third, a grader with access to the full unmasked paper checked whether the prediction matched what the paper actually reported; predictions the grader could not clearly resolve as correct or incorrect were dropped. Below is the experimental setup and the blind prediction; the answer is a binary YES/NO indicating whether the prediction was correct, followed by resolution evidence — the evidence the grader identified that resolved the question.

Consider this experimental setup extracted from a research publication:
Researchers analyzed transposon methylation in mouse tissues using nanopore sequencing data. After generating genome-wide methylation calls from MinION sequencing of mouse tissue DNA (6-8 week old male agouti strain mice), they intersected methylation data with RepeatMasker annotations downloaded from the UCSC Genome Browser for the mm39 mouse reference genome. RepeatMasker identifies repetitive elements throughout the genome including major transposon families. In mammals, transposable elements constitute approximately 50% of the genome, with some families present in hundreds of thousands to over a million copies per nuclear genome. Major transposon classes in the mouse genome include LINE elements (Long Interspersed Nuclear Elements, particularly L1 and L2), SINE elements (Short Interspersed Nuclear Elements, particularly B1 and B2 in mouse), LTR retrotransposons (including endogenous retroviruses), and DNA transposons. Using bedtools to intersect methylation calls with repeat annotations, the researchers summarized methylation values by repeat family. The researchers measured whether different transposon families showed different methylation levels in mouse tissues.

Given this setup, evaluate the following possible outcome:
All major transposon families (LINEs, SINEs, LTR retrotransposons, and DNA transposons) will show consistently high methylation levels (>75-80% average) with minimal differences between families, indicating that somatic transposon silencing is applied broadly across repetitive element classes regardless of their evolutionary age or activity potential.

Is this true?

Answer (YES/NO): NO